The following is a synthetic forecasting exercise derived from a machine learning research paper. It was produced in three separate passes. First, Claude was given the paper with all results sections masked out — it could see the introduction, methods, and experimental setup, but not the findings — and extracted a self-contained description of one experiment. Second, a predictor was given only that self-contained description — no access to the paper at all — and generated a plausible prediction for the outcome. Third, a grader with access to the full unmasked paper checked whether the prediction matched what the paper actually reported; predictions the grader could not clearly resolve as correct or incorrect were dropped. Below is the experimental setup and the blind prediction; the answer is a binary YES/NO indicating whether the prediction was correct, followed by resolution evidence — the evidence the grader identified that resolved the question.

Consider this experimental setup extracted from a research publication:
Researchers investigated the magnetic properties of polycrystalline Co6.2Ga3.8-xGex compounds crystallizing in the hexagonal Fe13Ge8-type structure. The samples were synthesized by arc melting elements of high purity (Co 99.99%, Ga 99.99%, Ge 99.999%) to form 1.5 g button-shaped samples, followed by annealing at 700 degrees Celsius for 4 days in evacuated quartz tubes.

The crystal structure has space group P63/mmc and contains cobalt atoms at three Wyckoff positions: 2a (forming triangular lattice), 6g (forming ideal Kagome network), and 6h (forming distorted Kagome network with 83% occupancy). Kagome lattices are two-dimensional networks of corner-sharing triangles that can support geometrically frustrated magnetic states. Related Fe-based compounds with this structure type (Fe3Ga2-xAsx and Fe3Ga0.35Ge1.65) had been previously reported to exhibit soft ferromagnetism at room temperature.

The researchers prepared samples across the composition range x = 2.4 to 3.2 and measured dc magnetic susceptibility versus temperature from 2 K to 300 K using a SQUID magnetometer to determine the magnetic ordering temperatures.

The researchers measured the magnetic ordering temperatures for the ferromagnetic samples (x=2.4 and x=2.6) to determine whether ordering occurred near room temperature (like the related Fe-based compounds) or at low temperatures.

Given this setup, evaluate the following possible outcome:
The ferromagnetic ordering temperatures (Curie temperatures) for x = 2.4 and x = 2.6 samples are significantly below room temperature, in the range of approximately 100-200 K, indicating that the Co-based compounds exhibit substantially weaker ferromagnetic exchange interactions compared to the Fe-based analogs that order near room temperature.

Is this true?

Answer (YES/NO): NO